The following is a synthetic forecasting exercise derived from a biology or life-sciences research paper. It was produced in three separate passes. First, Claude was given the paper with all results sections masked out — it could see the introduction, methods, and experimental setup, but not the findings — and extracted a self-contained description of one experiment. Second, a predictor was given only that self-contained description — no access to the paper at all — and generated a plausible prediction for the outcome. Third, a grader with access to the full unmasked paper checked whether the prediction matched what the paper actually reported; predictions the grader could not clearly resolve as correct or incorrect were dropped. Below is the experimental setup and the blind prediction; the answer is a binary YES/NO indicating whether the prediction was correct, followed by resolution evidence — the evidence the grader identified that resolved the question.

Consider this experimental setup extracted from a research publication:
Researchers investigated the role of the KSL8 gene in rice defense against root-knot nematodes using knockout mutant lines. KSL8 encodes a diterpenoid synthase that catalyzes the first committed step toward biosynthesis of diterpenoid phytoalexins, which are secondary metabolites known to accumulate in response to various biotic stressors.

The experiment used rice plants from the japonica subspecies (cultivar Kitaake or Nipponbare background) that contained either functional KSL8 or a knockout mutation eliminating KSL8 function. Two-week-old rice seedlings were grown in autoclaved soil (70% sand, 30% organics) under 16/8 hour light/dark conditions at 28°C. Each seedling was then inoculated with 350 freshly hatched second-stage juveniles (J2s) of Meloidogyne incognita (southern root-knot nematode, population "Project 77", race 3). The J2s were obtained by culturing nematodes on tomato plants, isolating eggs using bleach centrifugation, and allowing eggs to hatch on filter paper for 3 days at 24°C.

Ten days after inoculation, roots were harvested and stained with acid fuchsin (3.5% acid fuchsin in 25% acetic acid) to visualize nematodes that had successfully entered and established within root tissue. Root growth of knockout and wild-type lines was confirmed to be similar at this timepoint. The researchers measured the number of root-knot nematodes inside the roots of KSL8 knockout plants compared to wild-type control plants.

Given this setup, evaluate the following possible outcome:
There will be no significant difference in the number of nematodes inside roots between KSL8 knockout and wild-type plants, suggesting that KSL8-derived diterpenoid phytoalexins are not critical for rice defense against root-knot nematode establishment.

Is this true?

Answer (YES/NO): NO